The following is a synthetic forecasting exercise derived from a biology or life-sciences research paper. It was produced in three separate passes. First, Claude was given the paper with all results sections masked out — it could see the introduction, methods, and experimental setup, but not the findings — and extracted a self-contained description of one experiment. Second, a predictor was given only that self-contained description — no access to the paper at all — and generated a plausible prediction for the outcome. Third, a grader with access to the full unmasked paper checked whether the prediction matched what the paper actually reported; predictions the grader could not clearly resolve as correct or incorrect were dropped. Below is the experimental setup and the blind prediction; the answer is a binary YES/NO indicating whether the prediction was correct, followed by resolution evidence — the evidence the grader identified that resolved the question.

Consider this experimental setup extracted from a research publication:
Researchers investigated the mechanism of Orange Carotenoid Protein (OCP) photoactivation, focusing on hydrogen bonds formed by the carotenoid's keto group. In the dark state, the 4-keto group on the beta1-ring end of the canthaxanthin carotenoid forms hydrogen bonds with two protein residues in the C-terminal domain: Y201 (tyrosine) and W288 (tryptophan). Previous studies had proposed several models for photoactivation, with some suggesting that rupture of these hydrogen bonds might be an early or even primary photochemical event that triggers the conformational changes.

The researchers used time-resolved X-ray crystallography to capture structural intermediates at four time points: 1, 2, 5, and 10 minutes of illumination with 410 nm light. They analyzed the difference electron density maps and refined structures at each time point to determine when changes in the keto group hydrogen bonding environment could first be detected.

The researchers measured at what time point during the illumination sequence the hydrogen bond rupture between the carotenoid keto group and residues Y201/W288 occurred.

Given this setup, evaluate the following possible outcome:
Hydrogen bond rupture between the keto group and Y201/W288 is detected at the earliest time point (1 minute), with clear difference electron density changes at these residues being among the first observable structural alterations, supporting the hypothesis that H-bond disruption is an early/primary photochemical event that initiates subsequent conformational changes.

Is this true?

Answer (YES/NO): NO